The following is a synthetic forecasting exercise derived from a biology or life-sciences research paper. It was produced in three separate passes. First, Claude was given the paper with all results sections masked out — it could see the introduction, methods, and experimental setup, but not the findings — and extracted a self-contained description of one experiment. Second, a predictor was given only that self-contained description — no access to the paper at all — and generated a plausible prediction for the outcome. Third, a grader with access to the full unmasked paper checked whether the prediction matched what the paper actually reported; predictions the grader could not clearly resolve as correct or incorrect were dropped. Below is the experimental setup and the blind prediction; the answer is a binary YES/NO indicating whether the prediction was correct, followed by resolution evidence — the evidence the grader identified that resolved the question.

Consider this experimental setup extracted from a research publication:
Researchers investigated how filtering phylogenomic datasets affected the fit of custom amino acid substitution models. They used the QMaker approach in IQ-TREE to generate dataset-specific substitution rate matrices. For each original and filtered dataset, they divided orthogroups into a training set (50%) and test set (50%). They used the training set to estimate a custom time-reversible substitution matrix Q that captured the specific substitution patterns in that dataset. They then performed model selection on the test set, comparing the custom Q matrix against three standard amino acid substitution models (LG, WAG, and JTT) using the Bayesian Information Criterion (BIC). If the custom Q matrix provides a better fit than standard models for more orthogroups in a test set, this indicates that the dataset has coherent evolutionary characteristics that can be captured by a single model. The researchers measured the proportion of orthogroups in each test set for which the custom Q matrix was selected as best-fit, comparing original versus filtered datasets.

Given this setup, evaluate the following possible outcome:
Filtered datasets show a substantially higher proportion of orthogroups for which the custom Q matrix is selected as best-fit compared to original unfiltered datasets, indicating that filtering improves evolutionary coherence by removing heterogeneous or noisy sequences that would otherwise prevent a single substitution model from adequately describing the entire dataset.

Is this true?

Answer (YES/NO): NO